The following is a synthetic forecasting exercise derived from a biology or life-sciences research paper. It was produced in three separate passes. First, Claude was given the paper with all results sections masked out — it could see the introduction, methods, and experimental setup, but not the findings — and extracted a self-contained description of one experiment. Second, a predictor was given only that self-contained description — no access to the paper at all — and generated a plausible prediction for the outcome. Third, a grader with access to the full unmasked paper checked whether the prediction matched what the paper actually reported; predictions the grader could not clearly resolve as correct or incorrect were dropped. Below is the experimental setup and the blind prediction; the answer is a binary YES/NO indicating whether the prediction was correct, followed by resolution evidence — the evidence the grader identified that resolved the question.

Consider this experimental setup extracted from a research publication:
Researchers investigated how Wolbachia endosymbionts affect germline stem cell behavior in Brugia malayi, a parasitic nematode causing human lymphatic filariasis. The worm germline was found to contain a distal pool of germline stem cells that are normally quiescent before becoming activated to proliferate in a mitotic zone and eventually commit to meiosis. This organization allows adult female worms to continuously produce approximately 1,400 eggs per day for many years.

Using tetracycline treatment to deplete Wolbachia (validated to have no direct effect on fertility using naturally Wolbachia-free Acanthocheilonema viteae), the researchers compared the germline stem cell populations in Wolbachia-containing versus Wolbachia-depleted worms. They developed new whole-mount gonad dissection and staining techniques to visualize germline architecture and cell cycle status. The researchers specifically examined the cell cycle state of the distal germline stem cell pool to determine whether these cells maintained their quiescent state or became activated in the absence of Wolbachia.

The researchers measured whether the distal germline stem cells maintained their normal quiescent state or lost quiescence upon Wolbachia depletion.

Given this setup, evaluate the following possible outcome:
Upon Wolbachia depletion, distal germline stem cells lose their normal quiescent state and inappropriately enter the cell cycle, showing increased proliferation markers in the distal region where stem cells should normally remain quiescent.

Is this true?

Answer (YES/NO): YES